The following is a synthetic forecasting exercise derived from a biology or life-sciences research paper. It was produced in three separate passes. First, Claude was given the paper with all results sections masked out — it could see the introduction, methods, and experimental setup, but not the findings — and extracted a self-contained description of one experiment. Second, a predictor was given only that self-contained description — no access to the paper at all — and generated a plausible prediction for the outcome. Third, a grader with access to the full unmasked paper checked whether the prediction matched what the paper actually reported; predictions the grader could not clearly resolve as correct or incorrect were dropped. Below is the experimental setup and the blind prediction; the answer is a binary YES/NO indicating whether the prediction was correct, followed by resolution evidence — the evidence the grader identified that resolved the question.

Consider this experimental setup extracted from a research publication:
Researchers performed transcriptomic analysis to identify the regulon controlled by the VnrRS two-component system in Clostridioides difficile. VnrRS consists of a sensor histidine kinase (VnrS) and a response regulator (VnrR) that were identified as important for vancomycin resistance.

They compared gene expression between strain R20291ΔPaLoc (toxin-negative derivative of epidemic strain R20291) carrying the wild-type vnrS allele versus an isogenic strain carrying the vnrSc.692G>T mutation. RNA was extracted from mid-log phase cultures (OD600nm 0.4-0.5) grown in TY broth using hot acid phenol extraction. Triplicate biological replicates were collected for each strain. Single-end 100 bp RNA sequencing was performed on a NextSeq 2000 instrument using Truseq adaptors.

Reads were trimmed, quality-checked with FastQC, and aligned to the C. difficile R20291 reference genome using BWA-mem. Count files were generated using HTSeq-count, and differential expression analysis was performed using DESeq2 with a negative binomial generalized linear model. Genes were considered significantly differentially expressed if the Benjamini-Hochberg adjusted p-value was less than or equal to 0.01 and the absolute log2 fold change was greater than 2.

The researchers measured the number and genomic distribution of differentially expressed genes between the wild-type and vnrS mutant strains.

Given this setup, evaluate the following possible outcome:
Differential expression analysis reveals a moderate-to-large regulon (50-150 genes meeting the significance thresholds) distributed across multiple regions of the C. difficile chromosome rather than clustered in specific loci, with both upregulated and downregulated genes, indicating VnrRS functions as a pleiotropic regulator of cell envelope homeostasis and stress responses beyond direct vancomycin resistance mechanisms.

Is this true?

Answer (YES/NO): NO